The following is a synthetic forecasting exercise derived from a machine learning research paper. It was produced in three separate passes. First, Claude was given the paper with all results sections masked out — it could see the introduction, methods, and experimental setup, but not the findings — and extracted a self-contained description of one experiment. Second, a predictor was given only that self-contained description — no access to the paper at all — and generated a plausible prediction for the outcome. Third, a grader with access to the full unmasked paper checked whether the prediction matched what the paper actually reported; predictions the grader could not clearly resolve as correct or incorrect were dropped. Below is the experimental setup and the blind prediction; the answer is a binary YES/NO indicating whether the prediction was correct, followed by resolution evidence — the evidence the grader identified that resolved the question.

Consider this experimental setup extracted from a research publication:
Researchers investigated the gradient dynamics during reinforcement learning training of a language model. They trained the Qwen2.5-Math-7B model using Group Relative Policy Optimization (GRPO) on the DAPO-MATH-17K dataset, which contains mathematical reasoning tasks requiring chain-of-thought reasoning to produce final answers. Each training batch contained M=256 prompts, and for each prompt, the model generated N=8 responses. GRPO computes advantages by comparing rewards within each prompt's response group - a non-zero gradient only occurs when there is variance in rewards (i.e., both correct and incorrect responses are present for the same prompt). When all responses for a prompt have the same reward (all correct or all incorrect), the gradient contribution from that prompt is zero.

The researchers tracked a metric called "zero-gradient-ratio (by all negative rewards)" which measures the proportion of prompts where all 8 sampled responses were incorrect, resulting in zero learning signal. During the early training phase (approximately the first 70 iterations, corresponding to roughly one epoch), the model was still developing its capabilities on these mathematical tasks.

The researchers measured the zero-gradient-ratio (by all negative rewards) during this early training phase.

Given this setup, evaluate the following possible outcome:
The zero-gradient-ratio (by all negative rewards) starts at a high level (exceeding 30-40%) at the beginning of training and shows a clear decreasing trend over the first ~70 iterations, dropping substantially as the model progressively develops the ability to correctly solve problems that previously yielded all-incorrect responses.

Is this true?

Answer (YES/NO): NO